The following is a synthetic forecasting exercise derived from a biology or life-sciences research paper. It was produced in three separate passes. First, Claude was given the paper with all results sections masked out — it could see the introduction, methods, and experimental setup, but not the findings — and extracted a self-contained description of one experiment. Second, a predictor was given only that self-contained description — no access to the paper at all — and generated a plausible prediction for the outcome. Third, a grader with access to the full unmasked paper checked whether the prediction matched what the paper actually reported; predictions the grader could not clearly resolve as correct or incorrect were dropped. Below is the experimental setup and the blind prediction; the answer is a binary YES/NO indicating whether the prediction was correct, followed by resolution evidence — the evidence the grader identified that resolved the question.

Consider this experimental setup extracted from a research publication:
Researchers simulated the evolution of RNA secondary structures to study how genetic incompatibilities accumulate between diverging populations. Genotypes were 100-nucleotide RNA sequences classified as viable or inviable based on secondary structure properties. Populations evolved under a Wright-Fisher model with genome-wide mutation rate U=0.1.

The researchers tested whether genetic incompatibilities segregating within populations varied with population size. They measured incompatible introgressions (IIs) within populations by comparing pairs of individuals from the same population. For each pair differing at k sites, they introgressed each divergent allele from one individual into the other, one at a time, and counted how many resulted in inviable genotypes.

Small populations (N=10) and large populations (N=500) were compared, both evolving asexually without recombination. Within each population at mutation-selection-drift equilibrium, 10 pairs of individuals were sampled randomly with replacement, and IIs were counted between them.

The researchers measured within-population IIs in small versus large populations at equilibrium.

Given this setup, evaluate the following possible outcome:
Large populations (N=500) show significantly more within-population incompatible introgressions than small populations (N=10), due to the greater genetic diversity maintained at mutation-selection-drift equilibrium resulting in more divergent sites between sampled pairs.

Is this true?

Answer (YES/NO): YES